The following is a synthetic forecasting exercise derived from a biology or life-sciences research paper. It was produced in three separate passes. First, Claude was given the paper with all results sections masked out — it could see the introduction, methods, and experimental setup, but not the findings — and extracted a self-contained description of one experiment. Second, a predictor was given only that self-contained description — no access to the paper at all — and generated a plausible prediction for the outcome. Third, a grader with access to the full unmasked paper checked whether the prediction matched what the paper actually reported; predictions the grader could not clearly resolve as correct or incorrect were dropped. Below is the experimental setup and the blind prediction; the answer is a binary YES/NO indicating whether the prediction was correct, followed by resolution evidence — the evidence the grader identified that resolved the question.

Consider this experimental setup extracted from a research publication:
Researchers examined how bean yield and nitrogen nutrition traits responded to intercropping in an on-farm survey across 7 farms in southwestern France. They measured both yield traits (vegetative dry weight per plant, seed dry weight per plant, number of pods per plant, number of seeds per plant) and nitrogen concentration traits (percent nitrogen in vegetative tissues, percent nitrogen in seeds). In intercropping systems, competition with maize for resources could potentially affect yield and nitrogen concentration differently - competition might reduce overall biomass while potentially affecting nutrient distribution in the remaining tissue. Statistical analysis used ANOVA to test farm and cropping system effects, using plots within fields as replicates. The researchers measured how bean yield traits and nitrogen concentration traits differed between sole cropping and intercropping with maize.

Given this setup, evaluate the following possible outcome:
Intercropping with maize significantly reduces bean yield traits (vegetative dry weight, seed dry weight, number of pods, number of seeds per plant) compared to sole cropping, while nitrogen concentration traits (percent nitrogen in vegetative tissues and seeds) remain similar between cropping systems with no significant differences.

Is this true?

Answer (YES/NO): NO